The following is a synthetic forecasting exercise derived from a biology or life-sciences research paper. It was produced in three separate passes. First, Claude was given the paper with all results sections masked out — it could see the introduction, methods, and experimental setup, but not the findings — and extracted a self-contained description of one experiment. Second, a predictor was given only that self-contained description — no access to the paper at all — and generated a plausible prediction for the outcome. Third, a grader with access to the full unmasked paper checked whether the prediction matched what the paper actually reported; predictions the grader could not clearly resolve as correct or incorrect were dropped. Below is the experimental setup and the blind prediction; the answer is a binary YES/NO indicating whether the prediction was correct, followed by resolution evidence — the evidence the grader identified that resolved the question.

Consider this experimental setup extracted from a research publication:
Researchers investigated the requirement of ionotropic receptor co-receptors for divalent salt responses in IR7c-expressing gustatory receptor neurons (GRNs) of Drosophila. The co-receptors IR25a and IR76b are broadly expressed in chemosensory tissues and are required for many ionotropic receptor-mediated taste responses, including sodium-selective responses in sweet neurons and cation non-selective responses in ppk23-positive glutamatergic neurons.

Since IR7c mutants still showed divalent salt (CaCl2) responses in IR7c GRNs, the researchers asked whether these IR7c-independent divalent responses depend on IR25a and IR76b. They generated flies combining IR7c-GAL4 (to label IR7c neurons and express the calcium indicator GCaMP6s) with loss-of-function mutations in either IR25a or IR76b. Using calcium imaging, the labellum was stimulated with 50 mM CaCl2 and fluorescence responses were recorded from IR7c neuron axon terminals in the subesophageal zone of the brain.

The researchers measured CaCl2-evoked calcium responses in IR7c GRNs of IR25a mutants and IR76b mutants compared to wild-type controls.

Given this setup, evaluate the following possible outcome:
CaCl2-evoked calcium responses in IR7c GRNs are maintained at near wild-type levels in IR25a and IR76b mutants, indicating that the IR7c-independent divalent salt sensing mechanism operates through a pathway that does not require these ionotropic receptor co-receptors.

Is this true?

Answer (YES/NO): NO